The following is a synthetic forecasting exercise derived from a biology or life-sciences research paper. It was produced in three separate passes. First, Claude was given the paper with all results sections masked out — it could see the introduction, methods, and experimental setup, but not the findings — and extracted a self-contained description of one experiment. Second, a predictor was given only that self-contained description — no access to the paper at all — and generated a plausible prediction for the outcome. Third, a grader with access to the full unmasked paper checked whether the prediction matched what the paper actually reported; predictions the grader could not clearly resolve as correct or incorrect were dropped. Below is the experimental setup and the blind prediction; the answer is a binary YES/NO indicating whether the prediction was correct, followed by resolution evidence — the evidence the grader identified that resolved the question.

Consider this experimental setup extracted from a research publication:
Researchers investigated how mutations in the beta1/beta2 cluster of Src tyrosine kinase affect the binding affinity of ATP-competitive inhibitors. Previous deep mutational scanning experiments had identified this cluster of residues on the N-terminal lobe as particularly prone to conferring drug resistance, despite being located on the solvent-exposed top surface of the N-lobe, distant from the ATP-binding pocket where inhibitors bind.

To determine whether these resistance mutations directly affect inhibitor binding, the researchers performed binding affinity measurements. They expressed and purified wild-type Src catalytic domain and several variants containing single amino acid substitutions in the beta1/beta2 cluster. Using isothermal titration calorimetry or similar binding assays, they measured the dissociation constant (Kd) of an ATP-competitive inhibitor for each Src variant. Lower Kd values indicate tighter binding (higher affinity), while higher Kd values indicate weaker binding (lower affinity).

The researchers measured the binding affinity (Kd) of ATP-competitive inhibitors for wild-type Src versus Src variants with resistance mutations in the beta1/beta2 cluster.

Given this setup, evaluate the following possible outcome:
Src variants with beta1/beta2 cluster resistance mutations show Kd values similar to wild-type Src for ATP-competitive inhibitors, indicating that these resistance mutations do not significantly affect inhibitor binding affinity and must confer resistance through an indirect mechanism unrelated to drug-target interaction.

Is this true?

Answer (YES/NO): NO